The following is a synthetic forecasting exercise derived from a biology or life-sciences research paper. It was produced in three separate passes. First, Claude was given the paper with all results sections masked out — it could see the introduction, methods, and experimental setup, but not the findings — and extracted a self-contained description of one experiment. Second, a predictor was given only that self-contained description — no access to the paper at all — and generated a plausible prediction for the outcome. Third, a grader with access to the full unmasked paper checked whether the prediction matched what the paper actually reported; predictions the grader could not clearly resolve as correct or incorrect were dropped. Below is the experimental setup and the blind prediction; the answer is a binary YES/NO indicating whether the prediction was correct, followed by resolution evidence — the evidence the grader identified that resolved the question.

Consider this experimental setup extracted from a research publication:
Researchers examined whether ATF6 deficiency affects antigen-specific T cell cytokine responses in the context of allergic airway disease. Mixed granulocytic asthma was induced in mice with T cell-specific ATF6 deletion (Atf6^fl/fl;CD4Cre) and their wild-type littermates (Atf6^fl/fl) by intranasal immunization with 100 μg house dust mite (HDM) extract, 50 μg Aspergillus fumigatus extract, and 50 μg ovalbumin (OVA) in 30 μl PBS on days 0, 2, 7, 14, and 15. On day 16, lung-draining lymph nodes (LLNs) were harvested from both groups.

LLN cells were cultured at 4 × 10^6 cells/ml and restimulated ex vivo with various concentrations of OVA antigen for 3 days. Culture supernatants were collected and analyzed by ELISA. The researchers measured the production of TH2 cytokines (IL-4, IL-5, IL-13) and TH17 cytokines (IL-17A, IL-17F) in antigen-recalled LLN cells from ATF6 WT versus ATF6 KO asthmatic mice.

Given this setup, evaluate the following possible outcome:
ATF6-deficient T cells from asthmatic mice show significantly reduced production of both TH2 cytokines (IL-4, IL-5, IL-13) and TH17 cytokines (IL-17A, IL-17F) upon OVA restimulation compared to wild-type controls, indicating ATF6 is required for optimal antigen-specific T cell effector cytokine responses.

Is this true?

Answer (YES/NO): YES